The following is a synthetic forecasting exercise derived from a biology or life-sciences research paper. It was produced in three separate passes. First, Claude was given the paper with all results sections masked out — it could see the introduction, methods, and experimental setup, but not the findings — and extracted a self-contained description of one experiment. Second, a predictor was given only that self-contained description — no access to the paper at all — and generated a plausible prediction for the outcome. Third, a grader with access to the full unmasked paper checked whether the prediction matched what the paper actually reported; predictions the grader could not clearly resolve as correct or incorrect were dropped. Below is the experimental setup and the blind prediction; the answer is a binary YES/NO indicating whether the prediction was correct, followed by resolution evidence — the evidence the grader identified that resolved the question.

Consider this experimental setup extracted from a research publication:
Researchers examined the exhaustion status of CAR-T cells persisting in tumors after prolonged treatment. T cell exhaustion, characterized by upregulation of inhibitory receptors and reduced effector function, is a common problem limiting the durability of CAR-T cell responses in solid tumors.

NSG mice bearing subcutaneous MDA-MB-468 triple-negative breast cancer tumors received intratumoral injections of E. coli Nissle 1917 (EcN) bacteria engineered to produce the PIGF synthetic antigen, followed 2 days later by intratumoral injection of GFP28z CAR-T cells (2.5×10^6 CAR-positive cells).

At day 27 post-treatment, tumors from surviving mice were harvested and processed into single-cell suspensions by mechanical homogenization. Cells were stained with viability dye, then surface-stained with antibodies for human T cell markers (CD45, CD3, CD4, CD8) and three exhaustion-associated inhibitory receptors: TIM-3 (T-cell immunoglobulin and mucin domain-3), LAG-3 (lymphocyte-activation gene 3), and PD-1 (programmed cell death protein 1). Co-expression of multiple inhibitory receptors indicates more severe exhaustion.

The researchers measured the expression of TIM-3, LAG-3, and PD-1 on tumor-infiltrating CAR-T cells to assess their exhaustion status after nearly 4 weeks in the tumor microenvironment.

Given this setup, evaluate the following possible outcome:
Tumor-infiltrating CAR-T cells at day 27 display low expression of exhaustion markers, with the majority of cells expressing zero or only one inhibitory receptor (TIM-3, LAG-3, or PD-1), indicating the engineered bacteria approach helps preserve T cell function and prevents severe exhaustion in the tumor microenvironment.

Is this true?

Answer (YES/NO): NO